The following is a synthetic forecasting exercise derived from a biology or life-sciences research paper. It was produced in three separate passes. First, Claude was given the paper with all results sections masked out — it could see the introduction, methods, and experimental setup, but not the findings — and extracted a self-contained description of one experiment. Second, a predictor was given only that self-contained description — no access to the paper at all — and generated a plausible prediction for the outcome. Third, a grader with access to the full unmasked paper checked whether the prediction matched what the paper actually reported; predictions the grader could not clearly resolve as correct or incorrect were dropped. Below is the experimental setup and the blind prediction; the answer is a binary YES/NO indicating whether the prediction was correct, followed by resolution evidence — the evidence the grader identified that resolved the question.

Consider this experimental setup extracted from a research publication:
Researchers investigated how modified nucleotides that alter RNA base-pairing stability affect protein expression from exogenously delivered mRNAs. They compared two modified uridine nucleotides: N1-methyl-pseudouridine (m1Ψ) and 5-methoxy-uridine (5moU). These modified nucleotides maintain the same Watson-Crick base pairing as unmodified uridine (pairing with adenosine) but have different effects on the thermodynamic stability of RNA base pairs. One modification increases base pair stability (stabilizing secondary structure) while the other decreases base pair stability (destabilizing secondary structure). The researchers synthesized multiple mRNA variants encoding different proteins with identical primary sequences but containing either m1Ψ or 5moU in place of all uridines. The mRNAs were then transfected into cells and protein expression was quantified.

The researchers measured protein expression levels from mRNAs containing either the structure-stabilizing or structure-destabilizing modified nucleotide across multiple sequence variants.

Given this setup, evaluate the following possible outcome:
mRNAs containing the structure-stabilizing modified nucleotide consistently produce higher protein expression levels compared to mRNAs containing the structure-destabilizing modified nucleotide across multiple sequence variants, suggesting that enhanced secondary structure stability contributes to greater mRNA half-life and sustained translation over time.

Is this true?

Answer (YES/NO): YES